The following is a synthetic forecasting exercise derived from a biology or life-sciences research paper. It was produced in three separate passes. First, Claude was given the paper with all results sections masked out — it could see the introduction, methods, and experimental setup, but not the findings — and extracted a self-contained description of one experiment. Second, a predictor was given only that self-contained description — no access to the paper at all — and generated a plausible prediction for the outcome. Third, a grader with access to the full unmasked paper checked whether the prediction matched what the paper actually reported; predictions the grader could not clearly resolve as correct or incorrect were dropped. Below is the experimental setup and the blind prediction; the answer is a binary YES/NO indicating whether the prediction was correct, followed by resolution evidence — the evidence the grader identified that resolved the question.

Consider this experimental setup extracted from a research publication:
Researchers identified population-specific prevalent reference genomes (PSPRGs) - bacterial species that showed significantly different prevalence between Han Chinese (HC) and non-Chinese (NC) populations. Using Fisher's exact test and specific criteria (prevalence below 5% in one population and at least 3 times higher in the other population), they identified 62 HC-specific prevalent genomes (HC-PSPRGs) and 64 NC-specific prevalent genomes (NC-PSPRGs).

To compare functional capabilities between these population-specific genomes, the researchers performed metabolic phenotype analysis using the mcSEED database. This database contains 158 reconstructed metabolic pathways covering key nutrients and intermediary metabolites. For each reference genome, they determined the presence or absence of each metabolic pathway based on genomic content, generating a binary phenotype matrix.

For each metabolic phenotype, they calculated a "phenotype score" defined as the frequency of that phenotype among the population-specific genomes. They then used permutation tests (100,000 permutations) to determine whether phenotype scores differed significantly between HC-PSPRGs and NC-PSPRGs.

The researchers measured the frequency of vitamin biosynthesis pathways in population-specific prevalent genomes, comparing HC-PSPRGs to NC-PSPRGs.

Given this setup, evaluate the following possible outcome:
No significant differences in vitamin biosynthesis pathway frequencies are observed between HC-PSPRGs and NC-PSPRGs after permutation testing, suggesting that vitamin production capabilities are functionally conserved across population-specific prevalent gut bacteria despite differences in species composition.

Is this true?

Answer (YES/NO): NO